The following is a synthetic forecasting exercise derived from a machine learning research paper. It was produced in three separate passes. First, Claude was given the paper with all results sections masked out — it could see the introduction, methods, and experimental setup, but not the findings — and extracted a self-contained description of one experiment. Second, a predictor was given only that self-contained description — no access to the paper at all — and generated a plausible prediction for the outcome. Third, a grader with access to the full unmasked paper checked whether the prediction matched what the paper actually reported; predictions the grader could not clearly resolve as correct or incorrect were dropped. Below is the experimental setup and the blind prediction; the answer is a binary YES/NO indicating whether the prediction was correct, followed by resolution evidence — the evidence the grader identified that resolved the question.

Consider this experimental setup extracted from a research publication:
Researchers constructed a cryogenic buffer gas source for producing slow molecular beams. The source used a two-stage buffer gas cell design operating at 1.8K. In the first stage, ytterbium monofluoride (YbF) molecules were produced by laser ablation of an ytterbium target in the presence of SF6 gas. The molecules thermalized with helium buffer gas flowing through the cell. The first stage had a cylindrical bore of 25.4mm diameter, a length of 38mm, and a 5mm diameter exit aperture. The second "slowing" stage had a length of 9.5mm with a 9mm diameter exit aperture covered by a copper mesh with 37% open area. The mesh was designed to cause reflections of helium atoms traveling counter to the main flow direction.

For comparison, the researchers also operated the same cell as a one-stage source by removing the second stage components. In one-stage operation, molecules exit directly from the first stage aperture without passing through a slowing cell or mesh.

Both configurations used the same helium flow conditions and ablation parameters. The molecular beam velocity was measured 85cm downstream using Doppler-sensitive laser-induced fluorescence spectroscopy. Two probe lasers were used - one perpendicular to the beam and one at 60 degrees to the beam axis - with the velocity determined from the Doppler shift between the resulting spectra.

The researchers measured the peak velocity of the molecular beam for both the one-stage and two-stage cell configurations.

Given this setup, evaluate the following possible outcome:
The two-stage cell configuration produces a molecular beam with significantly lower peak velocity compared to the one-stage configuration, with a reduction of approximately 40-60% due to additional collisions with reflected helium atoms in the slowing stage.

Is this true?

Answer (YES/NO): NO